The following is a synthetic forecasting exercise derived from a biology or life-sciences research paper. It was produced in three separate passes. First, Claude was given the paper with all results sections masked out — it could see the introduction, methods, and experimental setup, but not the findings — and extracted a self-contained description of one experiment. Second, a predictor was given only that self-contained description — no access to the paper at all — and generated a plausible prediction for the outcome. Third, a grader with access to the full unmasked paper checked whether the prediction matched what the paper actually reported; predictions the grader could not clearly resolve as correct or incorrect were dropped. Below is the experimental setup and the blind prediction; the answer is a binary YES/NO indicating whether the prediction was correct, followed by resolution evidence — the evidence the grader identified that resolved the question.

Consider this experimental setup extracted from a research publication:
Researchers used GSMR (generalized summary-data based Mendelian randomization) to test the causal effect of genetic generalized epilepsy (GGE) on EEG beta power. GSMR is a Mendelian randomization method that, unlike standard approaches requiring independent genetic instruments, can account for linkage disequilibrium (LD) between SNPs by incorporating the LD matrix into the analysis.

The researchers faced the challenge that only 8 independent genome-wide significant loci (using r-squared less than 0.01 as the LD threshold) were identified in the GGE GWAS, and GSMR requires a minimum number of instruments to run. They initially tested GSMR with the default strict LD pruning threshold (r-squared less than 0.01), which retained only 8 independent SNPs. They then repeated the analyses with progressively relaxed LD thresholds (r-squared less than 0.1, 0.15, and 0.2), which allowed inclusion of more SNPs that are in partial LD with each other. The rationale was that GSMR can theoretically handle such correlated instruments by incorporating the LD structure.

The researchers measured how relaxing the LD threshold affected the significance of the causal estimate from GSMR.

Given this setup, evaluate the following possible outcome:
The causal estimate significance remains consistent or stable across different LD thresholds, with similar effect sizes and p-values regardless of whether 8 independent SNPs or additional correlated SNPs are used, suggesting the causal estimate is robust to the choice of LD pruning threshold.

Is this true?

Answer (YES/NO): NO